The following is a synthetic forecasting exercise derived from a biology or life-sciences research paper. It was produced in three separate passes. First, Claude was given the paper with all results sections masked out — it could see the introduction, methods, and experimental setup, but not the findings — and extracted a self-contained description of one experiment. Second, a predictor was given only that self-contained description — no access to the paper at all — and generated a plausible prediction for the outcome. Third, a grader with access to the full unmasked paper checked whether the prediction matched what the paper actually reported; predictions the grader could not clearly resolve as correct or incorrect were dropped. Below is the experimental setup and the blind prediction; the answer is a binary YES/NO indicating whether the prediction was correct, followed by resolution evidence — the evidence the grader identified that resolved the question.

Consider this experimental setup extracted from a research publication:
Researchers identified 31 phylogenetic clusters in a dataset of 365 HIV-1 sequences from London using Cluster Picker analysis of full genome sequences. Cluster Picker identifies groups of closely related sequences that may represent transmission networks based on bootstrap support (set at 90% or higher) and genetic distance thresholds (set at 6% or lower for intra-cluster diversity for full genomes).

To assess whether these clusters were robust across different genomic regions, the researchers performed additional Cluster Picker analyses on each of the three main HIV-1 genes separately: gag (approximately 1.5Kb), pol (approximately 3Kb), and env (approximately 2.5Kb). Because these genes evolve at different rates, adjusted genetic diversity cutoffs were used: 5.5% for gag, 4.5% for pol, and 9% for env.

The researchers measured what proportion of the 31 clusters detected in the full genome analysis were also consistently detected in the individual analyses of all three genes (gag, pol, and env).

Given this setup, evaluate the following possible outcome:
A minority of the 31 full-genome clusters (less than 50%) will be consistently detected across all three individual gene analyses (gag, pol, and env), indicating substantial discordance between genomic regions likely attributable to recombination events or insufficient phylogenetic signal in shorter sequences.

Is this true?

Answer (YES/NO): NO